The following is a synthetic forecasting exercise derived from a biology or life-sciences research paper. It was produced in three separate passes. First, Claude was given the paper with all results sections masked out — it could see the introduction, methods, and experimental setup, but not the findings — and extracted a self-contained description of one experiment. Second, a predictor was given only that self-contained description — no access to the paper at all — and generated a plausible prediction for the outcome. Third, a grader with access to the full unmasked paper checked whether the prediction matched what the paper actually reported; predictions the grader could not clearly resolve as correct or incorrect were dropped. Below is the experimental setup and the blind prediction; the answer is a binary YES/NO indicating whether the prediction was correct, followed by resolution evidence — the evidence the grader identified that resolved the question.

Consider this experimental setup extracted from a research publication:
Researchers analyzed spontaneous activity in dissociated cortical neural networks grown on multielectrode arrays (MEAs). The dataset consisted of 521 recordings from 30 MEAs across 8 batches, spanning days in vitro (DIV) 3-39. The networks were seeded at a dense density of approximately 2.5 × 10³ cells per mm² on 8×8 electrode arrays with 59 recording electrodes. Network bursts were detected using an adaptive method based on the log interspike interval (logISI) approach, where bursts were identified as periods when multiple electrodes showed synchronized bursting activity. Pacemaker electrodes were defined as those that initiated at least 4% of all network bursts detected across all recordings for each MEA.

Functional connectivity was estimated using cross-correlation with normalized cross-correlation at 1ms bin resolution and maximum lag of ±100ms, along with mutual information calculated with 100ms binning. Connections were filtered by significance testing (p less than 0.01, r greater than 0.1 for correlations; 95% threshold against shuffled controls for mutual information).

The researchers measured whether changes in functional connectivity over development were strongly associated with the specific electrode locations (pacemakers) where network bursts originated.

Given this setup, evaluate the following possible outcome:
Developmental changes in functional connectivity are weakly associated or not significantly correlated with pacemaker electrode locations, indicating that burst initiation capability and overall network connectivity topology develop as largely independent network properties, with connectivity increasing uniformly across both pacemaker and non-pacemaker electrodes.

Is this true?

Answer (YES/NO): NO